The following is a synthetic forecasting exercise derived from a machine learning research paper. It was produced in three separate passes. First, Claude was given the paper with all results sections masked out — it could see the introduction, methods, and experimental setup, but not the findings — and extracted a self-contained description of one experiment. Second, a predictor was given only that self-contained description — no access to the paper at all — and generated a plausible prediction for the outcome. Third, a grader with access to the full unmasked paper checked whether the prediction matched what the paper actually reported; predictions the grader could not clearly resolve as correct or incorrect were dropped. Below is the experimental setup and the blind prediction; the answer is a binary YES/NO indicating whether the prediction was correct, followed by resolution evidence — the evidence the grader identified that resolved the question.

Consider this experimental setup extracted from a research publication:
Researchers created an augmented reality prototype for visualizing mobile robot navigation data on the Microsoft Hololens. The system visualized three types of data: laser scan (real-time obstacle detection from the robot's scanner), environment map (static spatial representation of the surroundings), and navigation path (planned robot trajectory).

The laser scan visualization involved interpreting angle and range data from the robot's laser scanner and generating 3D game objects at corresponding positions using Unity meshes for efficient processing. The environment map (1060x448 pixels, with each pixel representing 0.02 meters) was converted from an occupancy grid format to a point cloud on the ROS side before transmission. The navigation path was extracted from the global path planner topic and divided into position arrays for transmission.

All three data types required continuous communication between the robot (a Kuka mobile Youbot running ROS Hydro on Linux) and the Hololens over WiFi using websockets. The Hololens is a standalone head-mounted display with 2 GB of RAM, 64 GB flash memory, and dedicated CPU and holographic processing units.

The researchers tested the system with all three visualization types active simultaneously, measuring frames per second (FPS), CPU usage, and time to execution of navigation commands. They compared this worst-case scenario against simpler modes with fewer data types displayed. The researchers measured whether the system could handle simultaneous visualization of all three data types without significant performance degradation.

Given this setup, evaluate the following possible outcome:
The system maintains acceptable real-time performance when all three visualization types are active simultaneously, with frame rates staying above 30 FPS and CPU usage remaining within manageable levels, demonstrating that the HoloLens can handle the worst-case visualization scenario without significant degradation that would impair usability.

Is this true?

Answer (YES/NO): NO